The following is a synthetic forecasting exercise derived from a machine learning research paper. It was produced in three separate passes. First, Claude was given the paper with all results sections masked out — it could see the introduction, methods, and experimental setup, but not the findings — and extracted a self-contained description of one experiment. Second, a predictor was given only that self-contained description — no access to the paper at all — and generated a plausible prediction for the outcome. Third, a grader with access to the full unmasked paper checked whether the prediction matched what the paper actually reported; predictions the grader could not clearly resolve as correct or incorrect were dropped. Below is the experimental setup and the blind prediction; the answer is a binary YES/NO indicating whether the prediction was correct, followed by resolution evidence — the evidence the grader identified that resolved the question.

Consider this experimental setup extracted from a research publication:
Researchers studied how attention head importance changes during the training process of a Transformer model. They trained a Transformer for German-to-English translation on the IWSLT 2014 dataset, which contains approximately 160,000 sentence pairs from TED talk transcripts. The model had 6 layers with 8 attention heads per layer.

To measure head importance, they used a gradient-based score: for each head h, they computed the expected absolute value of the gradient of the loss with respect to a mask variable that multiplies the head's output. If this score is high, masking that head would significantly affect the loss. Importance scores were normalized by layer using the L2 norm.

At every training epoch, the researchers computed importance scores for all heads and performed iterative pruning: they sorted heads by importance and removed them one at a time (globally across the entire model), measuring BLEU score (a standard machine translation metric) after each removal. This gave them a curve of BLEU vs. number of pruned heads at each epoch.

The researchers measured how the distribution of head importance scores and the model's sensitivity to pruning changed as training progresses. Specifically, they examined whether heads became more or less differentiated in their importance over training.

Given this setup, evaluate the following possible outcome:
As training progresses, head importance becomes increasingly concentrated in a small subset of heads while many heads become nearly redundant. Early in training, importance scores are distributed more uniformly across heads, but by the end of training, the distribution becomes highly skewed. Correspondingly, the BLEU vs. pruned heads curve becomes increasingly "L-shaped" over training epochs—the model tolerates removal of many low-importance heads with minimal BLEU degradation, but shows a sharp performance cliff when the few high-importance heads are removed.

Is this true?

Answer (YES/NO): YES